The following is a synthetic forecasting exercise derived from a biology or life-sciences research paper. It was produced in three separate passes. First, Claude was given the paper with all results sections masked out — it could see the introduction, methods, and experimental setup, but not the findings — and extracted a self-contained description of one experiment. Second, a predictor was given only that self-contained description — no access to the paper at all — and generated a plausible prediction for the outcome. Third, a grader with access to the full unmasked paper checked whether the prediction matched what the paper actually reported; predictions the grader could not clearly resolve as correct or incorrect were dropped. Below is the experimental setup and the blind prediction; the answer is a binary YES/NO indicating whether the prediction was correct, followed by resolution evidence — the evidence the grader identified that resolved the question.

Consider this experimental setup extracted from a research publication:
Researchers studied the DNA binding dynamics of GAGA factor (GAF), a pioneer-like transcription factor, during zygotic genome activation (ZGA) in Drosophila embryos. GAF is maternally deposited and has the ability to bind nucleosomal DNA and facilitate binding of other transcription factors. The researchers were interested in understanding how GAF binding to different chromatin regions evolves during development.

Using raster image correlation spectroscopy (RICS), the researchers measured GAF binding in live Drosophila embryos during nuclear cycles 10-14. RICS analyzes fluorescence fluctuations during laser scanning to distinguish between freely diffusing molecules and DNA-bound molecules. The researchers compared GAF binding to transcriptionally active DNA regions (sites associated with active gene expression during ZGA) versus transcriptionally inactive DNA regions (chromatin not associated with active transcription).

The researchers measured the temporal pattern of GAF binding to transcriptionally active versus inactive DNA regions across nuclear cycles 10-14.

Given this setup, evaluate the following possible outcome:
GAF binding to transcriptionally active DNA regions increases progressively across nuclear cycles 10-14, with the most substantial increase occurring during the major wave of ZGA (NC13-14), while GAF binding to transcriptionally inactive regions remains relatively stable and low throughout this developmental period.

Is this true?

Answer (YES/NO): NO